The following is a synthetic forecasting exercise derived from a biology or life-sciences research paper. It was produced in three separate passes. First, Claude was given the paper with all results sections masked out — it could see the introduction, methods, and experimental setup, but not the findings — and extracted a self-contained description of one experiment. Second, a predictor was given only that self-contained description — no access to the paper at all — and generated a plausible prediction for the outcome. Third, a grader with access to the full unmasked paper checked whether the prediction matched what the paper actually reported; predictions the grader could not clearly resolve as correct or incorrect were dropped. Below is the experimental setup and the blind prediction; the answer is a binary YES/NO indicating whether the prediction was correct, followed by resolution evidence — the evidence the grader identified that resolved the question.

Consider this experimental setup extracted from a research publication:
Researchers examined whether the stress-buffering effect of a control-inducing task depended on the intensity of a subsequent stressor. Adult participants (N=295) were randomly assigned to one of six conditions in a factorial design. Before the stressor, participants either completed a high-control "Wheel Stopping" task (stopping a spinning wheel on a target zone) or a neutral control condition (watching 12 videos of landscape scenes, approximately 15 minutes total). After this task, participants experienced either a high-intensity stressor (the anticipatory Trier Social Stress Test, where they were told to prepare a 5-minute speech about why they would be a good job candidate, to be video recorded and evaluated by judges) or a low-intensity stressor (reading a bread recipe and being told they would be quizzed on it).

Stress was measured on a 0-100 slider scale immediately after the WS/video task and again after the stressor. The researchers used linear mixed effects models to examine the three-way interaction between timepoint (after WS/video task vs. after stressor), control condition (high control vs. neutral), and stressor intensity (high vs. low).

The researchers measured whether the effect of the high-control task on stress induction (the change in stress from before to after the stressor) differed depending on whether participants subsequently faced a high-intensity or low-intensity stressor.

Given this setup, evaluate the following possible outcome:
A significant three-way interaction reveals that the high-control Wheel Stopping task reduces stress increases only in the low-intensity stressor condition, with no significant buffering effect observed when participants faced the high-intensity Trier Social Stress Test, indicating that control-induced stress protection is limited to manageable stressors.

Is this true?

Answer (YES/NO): NO